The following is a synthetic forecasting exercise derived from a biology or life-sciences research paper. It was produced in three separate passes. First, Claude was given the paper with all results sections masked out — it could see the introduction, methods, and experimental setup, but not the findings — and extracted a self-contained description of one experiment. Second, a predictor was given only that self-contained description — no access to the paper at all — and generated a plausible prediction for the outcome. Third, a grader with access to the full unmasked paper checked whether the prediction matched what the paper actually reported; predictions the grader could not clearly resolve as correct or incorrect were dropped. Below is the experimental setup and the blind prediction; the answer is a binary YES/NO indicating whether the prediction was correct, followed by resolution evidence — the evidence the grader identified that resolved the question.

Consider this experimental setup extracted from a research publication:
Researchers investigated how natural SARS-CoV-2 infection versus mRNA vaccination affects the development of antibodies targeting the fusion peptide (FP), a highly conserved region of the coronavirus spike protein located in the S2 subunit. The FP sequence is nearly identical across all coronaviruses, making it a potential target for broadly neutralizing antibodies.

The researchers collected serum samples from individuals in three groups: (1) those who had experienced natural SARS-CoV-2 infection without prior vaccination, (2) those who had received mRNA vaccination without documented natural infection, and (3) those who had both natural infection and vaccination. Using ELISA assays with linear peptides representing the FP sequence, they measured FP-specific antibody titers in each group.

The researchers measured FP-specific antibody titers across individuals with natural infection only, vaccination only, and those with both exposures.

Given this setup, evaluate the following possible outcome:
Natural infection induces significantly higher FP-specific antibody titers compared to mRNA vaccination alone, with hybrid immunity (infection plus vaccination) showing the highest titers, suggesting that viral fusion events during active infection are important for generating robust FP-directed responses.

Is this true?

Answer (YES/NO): NO